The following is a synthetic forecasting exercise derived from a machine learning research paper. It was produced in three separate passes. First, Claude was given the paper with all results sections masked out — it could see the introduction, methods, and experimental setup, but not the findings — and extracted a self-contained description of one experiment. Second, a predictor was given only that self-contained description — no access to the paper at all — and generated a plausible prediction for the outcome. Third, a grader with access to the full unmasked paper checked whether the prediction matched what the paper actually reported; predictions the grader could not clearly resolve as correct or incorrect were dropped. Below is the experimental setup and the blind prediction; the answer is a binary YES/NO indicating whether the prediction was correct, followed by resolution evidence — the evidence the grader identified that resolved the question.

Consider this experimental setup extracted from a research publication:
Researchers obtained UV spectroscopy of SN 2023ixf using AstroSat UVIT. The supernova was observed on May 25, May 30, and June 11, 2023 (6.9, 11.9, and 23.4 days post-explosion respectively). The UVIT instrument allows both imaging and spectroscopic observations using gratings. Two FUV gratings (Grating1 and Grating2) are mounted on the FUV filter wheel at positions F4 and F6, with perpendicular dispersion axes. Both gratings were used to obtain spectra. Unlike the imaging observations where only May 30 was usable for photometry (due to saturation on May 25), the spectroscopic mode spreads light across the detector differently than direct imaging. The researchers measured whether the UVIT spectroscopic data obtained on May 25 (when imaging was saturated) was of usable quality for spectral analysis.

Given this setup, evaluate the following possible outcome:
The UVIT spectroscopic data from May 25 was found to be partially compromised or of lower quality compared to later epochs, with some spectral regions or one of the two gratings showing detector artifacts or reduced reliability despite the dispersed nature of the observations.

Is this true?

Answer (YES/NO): NO